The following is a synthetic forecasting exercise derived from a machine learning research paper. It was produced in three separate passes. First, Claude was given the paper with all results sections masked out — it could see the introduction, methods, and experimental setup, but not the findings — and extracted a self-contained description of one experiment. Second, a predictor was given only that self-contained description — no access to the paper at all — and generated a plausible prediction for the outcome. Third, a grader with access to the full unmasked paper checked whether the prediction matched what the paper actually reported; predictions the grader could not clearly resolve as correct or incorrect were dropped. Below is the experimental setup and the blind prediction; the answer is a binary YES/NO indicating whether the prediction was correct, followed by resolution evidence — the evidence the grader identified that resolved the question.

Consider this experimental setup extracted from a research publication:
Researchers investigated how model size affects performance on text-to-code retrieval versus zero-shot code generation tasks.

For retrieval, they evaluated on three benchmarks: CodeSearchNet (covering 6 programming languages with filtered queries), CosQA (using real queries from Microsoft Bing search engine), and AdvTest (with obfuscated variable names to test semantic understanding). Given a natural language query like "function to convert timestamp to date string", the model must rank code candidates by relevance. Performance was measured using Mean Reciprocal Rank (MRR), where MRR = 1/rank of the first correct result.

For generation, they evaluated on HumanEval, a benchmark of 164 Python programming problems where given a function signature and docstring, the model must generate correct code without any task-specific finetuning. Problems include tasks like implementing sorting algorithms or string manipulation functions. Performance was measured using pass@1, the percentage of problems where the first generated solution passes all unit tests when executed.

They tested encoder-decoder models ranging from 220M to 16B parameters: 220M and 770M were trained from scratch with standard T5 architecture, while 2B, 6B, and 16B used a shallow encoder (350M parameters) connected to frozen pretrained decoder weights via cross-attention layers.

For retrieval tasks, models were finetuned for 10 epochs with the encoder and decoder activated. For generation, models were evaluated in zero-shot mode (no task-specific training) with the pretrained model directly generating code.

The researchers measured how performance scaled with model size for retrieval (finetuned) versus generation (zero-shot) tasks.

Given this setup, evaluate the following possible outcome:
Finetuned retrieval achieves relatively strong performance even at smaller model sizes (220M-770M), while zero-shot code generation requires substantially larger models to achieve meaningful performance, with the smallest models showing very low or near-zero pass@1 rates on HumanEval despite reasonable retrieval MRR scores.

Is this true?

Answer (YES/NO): NO